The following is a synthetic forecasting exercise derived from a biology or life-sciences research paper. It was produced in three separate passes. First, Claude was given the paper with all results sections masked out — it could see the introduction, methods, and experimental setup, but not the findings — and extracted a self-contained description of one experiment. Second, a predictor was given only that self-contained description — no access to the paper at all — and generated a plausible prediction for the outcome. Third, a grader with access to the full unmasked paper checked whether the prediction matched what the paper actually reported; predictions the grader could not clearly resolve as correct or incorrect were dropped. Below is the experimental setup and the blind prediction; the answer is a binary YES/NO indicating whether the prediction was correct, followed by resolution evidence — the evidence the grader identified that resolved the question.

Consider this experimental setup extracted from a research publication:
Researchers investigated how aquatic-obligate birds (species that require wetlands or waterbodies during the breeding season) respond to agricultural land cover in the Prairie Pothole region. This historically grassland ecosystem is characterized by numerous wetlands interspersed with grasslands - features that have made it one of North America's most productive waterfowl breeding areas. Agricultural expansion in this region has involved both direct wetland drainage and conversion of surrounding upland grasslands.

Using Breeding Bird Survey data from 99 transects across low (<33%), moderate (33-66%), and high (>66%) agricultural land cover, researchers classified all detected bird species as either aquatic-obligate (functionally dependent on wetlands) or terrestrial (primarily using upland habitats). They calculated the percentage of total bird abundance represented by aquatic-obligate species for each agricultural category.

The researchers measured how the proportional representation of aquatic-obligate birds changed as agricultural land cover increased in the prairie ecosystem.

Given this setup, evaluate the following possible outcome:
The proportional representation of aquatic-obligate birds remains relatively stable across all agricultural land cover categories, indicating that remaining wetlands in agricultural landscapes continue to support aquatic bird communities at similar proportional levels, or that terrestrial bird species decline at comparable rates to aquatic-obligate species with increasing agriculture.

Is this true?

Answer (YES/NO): YES